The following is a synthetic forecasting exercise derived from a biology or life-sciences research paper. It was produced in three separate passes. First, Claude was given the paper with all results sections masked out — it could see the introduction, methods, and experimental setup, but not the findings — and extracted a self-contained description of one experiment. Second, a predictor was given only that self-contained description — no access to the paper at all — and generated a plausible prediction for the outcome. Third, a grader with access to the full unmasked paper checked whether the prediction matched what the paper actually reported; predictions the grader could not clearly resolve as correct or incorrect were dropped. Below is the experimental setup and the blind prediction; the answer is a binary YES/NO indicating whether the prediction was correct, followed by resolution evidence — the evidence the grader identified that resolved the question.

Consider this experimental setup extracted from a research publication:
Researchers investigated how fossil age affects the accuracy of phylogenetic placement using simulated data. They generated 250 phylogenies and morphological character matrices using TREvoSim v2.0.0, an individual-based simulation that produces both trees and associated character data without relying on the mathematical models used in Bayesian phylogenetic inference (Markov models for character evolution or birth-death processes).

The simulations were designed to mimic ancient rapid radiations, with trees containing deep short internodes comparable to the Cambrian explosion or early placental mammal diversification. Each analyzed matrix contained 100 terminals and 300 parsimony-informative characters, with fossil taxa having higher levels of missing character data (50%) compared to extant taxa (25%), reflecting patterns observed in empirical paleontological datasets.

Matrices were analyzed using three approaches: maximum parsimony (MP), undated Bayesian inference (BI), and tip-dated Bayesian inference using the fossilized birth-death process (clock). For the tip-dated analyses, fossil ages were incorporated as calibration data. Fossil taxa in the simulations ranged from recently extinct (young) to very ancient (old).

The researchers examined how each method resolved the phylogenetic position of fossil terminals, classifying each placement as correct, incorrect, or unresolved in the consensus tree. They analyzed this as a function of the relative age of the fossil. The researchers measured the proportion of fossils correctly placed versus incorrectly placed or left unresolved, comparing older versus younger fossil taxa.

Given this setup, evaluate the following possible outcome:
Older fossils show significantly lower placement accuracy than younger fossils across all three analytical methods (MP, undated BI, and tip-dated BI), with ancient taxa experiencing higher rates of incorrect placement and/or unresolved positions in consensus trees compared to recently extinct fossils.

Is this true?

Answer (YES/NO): NO